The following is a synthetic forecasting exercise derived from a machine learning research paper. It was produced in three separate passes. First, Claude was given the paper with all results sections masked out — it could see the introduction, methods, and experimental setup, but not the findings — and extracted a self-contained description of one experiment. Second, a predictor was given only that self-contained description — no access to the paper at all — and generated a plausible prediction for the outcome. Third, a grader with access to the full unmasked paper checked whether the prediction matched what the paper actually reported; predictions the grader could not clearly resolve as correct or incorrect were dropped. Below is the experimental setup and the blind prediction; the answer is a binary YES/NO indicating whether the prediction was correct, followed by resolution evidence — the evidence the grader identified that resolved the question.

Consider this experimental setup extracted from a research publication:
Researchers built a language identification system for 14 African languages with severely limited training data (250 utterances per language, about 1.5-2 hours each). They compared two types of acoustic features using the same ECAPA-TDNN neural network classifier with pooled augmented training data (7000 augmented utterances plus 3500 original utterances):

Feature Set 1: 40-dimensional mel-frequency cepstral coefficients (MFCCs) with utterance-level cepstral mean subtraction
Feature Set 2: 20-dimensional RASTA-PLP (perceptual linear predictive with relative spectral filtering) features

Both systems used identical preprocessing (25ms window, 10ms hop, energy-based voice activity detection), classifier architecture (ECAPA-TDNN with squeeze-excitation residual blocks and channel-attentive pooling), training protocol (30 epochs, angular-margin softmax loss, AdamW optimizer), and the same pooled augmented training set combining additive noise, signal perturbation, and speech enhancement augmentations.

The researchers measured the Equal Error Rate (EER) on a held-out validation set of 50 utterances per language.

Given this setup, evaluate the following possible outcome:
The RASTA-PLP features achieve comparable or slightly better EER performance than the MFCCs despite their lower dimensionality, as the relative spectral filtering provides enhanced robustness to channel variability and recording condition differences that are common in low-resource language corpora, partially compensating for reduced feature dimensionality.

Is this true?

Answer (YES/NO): NO